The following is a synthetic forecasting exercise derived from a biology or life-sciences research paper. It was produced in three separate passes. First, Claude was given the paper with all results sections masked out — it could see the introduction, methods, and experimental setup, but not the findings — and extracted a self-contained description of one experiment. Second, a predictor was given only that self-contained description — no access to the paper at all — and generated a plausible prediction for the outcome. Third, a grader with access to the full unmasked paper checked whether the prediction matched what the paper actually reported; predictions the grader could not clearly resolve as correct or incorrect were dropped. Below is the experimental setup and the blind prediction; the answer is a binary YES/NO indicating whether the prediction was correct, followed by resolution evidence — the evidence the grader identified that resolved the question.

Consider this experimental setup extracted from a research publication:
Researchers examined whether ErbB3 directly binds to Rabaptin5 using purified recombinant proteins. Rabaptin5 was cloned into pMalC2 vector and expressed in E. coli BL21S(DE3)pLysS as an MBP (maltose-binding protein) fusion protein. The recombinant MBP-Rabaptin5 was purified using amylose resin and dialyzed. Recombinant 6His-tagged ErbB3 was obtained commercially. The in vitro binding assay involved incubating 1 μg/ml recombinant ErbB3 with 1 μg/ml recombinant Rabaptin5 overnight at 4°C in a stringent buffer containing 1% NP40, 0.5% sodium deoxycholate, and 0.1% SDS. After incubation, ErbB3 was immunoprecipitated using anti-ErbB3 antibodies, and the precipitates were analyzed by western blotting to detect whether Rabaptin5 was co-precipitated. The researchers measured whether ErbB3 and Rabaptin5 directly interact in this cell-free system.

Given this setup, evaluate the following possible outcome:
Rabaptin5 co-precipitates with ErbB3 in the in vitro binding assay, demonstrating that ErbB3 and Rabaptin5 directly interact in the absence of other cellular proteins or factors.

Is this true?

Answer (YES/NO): YES